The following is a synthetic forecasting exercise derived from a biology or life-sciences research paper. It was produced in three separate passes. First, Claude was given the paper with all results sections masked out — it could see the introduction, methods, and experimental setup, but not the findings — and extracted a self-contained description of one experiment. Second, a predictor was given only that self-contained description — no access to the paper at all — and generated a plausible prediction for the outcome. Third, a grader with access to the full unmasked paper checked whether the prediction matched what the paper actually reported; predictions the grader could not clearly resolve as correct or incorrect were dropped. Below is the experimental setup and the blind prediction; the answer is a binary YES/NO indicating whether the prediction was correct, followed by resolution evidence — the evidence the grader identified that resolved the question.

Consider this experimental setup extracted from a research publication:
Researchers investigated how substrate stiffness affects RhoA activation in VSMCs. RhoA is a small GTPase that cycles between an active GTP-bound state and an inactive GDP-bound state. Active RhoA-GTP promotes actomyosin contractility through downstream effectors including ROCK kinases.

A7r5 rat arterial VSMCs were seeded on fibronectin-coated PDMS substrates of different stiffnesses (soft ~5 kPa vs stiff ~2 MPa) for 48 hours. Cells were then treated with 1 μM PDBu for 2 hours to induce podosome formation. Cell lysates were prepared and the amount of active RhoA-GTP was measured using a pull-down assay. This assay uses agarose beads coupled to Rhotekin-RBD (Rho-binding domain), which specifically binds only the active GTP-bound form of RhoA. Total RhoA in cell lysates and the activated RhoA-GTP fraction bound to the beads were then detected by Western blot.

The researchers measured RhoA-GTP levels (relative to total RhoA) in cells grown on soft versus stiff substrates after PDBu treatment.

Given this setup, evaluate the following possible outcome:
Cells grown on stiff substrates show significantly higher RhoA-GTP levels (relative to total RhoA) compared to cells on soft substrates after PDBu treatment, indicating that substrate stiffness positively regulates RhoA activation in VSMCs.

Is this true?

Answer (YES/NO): YES